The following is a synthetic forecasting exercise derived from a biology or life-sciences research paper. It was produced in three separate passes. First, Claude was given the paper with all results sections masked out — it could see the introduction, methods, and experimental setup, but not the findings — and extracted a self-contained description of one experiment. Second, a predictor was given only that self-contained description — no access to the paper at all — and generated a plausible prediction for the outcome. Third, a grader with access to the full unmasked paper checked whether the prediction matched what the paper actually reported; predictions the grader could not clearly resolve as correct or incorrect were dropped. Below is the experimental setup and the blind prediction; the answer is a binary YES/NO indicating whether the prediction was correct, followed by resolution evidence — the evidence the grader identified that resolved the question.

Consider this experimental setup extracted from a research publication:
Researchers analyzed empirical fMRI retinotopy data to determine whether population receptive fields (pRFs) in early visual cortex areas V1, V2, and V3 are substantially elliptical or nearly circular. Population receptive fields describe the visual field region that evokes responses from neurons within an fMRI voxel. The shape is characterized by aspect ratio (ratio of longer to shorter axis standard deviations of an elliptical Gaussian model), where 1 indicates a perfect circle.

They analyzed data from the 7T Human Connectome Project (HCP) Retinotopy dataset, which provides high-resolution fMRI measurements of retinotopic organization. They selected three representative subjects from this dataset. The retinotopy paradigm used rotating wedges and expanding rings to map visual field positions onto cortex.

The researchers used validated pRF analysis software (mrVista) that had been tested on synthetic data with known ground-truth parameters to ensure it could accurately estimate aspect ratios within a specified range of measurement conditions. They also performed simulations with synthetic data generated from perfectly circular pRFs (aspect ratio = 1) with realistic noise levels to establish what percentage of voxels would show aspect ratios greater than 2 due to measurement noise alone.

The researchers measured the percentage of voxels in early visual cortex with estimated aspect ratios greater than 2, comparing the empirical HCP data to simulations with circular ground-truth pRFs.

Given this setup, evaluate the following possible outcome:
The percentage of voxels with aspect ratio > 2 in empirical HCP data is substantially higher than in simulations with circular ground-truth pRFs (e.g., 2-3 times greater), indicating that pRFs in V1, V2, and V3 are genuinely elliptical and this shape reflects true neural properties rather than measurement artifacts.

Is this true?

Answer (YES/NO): NO